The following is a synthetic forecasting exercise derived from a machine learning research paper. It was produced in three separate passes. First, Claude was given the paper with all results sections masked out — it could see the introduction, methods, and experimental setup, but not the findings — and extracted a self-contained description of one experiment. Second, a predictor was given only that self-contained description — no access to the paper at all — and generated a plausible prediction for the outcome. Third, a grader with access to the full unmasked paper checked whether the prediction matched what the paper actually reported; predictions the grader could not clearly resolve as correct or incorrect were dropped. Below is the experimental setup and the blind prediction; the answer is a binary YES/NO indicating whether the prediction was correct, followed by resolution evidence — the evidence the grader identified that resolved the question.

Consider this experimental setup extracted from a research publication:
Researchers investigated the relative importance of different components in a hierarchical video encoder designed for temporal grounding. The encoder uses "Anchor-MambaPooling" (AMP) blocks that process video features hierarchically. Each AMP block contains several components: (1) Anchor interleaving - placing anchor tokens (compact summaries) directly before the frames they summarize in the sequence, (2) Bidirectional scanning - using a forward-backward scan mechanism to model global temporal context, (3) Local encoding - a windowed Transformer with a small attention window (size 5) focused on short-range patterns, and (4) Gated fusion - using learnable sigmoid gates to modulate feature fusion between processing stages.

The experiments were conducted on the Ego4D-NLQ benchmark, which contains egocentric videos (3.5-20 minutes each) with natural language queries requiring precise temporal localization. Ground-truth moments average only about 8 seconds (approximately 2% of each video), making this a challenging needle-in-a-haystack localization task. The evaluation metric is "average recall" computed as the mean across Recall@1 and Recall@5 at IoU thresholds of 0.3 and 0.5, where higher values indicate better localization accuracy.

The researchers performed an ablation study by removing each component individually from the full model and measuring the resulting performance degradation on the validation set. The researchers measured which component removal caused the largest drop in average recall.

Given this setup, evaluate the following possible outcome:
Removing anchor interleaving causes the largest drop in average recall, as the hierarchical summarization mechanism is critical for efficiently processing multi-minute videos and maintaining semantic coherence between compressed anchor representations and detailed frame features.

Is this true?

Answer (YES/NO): NO